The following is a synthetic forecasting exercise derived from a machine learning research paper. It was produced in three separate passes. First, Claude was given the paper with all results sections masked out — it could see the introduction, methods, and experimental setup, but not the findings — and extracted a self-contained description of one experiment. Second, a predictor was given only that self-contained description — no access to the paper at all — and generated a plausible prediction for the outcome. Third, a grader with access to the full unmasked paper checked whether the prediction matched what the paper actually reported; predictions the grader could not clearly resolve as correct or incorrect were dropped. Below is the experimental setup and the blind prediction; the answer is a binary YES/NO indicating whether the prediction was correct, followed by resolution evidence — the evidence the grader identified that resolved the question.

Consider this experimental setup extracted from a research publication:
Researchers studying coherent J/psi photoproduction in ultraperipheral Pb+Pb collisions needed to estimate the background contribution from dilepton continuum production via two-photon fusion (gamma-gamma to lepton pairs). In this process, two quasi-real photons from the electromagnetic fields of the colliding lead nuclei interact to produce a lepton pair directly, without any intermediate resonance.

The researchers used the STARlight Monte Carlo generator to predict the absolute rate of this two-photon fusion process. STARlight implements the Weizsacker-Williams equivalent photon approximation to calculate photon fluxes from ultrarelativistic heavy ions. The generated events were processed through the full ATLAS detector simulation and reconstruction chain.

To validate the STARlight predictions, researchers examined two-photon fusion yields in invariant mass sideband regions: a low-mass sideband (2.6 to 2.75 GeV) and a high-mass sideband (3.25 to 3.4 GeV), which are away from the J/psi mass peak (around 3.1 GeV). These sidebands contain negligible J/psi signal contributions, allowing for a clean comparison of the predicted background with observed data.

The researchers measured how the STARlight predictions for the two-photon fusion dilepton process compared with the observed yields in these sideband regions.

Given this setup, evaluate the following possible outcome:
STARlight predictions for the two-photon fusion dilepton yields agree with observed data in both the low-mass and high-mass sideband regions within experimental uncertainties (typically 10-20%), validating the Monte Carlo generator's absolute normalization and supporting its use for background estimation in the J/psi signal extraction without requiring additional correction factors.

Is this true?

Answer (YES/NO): NO